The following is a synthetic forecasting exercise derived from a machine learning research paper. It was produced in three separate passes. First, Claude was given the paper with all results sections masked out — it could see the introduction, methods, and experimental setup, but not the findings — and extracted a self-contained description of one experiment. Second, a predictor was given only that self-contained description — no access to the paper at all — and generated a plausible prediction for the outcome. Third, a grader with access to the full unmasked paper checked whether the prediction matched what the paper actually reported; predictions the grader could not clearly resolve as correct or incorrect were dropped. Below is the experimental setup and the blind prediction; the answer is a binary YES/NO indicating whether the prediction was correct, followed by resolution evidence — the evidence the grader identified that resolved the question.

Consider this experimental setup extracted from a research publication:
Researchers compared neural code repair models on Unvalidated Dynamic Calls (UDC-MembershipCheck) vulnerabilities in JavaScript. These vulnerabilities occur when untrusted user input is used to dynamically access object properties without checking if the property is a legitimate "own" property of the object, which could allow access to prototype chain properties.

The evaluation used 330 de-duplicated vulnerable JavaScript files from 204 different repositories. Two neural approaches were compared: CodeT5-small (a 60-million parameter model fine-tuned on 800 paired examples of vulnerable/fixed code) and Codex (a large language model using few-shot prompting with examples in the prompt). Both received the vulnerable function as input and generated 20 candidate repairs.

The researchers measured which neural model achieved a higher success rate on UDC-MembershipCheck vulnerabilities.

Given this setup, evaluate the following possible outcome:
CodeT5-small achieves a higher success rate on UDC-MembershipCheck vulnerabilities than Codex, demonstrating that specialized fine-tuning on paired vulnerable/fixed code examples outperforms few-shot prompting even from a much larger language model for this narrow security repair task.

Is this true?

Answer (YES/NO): NO